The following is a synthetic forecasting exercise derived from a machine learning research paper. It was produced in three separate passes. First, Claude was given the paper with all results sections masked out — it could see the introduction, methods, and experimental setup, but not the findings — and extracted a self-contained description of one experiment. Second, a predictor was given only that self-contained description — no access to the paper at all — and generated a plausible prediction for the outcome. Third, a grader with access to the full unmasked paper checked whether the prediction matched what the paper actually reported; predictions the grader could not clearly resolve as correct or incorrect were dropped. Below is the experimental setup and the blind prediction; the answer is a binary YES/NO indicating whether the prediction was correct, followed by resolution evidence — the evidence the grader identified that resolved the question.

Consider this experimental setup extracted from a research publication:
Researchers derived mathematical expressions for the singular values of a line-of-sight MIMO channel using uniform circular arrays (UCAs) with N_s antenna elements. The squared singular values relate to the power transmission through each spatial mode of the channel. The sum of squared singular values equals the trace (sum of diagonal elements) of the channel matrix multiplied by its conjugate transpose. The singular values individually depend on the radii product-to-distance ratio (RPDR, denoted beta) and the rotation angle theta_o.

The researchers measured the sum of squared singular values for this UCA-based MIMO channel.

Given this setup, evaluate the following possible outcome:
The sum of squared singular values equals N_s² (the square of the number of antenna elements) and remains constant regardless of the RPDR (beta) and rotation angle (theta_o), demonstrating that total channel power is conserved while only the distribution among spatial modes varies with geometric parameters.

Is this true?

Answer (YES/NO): YES